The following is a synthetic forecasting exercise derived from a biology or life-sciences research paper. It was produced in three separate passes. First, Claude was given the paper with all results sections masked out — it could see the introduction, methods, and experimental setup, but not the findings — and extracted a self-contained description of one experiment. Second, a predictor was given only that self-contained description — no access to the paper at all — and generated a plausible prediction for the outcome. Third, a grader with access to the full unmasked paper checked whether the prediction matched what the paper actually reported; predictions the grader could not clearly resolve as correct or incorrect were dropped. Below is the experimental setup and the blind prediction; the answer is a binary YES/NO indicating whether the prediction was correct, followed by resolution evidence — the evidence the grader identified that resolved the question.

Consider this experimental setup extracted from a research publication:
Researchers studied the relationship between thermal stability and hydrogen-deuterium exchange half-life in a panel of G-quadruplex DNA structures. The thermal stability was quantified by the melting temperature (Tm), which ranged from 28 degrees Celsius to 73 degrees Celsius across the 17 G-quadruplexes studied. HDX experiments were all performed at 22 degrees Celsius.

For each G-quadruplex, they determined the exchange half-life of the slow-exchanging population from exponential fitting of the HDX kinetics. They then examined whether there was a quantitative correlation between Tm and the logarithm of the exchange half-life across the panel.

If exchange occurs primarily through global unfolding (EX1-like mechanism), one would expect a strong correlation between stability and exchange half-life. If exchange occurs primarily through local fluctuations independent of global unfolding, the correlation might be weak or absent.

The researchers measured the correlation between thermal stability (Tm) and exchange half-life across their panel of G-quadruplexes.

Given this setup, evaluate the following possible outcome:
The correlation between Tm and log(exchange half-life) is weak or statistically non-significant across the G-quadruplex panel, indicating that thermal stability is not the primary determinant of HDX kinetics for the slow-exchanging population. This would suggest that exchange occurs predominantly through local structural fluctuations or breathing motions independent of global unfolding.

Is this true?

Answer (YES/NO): YES